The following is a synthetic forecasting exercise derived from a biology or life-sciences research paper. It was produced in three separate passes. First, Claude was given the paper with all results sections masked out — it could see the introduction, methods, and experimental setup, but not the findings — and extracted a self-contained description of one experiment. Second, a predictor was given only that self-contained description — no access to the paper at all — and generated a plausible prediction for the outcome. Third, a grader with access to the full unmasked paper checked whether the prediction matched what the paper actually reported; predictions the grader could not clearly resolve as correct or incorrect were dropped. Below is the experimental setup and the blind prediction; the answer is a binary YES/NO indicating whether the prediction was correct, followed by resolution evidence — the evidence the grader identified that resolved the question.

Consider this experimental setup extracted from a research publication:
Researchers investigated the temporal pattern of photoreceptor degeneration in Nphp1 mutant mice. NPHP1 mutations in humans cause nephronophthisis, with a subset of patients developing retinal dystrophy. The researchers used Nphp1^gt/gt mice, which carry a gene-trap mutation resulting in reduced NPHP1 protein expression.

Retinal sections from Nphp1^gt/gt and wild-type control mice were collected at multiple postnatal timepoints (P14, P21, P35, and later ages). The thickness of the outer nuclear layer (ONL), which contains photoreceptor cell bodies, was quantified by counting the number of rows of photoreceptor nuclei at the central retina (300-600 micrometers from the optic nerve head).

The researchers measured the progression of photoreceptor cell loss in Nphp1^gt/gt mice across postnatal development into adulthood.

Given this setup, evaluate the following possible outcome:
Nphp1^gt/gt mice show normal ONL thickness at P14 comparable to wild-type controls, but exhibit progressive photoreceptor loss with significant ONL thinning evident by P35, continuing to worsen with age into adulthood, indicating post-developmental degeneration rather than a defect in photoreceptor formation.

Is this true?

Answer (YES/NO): NO